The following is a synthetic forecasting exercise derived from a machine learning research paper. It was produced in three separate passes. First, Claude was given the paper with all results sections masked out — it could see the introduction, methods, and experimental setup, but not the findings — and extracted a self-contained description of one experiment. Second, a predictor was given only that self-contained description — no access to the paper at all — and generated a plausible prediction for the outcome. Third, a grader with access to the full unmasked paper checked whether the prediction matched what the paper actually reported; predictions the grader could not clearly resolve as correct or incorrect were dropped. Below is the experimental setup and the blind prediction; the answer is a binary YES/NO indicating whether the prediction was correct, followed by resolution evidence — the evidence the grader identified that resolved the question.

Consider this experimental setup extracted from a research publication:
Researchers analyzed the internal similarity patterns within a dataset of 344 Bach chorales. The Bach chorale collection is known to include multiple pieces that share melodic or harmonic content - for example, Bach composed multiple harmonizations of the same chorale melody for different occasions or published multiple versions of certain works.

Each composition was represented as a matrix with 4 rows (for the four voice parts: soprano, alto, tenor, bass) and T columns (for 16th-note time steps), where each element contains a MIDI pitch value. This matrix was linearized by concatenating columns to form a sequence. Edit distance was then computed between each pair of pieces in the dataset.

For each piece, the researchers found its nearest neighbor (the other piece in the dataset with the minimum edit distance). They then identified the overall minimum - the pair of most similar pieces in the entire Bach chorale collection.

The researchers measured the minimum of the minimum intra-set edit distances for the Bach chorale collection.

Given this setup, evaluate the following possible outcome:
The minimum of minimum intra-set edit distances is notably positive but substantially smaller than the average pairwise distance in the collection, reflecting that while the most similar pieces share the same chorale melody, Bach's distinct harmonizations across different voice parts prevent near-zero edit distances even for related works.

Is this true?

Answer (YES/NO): YES